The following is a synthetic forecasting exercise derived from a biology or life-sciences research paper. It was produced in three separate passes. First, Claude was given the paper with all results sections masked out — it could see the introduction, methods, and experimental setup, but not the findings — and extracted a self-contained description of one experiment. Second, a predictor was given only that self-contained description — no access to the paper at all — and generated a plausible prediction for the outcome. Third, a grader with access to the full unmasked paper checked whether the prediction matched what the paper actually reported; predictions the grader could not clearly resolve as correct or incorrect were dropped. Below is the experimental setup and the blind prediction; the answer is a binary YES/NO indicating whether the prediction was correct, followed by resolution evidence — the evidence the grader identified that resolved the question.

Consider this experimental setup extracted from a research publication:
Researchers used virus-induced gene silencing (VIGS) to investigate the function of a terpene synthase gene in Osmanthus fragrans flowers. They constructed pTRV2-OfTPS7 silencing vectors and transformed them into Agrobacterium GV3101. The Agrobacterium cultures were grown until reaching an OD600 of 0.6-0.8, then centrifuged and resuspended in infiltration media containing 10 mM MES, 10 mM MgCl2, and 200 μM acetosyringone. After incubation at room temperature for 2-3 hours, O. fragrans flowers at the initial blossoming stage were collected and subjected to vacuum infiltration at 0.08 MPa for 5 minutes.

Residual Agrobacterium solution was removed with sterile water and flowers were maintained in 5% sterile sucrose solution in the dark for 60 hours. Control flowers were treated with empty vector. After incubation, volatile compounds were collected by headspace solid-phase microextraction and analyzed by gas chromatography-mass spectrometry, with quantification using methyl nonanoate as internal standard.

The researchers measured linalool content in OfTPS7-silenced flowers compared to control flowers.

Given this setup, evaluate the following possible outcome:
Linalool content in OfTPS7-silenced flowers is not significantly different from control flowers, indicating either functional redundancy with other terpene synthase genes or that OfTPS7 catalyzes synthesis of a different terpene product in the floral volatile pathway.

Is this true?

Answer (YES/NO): NO